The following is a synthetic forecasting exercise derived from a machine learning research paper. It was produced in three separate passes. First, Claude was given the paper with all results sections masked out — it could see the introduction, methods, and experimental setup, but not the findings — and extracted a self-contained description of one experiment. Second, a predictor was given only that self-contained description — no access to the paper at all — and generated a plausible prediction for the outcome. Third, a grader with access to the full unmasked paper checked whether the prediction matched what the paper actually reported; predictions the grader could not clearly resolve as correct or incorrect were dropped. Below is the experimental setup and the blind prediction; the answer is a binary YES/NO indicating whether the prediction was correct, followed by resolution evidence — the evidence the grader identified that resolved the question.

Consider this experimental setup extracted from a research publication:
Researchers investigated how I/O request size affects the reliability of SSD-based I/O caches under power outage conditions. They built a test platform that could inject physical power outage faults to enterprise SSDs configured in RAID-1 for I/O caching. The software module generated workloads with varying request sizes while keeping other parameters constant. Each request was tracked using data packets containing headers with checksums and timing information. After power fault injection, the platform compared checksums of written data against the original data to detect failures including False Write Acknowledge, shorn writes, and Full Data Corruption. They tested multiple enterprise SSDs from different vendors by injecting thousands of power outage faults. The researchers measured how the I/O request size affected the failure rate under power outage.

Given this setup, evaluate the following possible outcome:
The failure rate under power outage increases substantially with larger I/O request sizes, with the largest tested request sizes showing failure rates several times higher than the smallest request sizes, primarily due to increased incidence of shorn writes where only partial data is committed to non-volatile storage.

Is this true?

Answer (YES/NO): NO